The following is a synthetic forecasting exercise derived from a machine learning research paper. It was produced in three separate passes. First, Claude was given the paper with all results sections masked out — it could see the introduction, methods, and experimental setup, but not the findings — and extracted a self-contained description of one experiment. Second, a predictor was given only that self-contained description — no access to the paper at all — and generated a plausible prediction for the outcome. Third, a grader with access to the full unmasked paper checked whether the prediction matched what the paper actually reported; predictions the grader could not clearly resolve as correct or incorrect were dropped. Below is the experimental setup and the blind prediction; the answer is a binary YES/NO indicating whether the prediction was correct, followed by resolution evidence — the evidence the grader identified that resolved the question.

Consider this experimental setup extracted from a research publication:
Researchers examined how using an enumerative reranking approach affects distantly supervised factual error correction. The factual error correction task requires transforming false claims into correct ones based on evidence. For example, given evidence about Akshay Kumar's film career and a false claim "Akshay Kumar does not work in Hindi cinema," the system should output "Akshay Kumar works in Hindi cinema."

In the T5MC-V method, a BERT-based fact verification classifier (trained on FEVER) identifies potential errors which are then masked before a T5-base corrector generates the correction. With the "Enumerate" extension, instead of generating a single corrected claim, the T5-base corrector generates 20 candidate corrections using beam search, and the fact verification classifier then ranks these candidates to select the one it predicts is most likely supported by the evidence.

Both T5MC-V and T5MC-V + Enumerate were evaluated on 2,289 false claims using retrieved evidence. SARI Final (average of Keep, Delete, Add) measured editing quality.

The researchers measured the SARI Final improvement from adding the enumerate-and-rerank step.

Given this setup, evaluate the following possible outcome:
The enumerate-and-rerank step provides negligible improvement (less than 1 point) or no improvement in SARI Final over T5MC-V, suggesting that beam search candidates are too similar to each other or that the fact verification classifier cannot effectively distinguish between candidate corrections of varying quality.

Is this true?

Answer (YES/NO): NO